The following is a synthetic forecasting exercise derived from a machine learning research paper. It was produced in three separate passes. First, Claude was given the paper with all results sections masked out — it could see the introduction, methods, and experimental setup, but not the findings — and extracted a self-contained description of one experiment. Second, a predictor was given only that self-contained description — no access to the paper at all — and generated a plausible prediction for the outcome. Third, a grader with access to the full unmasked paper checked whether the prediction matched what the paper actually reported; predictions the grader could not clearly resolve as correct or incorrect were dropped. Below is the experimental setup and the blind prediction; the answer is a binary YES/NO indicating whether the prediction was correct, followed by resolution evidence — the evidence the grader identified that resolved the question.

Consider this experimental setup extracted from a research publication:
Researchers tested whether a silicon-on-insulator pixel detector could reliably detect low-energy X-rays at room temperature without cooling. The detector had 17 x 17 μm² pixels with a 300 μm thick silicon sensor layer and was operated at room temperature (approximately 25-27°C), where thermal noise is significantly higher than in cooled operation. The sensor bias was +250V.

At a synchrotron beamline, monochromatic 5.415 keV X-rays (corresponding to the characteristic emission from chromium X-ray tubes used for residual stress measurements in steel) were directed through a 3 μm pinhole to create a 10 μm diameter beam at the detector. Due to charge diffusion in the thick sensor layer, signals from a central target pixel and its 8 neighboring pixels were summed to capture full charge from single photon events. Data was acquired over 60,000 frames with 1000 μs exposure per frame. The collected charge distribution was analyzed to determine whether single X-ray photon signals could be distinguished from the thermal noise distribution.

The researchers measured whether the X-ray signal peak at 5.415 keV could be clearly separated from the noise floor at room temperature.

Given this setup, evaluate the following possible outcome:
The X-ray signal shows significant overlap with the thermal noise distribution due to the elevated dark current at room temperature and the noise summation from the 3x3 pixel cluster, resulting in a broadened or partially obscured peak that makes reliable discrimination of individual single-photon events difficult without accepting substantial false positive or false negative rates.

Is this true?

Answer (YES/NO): NO